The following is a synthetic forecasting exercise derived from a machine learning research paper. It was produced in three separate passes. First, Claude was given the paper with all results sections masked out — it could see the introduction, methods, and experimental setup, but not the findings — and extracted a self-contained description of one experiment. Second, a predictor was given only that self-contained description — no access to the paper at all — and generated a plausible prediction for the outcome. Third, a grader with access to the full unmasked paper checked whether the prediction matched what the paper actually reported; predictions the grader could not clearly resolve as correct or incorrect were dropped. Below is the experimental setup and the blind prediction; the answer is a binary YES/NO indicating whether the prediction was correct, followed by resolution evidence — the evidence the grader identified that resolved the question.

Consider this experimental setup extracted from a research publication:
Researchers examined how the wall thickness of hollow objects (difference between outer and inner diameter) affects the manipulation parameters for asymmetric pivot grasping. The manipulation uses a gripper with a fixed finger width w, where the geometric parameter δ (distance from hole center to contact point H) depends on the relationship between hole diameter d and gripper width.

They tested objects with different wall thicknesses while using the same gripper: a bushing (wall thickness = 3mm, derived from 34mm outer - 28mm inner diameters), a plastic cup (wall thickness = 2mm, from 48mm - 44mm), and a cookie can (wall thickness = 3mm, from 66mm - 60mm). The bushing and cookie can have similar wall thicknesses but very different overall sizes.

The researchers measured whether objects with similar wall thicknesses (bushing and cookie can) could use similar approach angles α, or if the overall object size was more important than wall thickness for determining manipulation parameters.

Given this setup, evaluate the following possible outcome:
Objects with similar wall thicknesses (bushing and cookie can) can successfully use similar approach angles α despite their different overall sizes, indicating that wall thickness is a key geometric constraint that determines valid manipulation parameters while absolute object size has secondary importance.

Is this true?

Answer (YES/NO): NO